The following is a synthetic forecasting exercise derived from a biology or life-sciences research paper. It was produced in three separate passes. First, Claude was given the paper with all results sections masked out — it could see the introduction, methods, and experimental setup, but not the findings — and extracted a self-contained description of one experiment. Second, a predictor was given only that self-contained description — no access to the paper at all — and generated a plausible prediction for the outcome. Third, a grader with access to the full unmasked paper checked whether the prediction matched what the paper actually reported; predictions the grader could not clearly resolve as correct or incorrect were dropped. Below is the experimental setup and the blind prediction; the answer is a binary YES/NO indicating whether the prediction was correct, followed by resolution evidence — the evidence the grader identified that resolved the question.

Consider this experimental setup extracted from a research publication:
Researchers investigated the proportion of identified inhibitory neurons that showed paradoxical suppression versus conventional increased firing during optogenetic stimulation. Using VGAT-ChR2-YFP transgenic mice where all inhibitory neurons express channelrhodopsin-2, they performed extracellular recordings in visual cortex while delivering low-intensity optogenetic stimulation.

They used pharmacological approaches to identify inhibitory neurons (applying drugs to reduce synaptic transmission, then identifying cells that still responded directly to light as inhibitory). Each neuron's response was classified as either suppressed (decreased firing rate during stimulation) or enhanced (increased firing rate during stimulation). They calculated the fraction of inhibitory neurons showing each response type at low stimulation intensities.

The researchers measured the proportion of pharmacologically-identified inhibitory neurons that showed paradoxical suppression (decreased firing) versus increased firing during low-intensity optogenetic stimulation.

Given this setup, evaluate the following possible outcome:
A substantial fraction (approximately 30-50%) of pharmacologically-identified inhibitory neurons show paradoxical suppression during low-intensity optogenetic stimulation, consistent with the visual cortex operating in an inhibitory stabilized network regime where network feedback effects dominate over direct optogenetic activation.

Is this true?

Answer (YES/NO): NO